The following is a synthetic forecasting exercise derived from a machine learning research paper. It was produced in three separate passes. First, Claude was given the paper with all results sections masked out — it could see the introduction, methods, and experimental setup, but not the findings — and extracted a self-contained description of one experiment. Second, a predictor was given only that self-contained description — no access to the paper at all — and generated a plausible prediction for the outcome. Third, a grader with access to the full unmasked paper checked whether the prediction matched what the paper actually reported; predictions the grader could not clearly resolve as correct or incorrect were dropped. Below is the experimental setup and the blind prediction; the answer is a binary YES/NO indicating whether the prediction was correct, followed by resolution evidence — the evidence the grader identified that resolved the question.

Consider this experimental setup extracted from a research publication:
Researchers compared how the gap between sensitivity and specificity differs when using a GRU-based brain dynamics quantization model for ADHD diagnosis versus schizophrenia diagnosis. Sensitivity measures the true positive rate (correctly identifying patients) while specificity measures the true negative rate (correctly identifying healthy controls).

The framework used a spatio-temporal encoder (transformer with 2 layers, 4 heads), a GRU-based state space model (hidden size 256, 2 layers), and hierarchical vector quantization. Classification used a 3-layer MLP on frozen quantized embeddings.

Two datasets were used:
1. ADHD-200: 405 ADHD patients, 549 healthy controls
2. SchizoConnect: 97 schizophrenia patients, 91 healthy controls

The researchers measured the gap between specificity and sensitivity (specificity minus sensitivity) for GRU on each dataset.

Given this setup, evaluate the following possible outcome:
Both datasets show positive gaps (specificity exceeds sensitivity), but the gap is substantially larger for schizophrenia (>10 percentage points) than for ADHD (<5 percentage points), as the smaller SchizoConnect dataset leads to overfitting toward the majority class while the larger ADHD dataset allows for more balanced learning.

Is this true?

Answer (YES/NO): NO